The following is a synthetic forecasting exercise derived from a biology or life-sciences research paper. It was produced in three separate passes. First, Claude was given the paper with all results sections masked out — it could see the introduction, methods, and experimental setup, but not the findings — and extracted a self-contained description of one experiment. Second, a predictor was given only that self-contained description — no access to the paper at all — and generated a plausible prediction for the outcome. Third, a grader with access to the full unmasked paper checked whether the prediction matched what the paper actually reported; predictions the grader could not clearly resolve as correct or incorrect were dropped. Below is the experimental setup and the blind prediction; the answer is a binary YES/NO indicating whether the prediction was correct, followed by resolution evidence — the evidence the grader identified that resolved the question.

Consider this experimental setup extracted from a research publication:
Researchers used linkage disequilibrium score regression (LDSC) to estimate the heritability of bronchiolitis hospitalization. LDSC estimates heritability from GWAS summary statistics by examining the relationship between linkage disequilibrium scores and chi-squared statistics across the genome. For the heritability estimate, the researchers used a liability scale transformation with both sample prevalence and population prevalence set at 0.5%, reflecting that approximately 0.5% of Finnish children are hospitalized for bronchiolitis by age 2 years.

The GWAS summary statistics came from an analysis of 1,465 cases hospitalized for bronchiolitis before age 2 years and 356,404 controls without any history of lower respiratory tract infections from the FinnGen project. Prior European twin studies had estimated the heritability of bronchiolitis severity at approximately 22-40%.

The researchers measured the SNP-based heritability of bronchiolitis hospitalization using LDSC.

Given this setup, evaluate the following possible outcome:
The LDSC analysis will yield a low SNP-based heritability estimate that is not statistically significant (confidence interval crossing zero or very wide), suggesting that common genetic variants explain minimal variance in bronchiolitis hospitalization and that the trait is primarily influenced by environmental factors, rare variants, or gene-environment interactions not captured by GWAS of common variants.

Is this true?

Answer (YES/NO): NO